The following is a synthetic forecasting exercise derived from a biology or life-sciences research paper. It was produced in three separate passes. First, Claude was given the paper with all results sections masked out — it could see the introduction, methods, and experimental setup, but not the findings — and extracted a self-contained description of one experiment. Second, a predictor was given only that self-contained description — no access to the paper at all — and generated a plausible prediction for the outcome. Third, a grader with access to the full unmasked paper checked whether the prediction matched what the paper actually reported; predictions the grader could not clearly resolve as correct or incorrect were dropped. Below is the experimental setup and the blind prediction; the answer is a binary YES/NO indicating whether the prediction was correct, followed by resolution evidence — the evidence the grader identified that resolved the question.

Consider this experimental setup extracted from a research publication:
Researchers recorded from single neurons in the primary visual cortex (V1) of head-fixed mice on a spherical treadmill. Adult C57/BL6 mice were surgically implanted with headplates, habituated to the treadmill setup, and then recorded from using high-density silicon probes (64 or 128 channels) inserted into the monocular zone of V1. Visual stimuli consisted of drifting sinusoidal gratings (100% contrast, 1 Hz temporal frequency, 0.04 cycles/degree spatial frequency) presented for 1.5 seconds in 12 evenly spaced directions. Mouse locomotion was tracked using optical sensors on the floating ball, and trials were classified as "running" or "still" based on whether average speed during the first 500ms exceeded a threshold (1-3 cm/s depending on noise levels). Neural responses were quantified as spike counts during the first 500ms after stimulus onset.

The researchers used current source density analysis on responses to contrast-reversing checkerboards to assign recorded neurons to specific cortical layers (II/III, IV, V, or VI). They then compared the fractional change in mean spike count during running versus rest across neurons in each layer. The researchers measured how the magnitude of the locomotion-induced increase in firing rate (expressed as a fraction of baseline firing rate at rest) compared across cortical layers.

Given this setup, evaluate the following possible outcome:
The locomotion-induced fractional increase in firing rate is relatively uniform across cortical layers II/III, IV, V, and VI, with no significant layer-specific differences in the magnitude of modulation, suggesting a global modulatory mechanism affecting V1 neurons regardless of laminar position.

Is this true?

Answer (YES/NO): NO